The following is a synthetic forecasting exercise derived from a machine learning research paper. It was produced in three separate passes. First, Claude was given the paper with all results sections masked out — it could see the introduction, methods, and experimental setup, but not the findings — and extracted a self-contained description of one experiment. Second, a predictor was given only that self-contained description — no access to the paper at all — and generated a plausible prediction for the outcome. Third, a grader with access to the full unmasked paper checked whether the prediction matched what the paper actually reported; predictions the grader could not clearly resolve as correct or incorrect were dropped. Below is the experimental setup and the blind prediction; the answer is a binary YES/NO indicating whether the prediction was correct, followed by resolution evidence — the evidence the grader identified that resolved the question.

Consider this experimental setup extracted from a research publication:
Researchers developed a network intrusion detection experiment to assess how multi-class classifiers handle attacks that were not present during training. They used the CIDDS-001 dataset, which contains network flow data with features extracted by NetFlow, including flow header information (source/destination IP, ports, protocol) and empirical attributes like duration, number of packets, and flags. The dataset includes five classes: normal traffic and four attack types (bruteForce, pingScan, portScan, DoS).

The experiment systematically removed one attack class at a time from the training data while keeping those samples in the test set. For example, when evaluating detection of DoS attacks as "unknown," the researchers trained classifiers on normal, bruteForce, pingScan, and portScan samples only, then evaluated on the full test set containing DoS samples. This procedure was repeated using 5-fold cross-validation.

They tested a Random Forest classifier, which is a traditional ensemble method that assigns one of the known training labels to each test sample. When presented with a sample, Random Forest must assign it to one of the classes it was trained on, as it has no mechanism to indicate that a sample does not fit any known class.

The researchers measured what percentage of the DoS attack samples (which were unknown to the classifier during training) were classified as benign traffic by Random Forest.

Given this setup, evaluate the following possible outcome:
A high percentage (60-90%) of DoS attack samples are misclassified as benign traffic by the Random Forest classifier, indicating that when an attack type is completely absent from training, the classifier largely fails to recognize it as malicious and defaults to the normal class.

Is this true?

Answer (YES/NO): YES